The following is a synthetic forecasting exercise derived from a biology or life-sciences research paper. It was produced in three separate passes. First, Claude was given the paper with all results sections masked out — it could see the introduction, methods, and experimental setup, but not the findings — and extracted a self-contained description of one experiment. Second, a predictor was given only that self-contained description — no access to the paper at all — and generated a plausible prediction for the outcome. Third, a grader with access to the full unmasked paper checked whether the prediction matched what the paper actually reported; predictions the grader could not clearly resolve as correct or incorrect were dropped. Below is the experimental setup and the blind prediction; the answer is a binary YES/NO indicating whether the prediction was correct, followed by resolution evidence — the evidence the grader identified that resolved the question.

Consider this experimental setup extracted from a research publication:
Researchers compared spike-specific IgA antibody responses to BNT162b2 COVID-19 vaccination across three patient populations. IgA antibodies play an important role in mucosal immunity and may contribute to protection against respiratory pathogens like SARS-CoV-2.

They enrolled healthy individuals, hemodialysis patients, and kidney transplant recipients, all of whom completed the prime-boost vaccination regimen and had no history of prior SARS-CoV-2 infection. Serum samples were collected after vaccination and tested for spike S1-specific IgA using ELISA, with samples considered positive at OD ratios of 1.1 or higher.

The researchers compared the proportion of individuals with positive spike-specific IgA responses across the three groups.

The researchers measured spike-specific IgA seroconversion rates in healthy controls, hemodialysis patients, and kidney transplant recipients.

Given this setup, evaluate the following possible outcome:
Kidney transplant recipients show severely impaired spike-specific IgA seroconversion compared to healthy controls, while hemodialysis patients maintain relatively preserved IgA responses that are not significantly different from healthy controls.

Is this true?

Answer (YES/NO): NO